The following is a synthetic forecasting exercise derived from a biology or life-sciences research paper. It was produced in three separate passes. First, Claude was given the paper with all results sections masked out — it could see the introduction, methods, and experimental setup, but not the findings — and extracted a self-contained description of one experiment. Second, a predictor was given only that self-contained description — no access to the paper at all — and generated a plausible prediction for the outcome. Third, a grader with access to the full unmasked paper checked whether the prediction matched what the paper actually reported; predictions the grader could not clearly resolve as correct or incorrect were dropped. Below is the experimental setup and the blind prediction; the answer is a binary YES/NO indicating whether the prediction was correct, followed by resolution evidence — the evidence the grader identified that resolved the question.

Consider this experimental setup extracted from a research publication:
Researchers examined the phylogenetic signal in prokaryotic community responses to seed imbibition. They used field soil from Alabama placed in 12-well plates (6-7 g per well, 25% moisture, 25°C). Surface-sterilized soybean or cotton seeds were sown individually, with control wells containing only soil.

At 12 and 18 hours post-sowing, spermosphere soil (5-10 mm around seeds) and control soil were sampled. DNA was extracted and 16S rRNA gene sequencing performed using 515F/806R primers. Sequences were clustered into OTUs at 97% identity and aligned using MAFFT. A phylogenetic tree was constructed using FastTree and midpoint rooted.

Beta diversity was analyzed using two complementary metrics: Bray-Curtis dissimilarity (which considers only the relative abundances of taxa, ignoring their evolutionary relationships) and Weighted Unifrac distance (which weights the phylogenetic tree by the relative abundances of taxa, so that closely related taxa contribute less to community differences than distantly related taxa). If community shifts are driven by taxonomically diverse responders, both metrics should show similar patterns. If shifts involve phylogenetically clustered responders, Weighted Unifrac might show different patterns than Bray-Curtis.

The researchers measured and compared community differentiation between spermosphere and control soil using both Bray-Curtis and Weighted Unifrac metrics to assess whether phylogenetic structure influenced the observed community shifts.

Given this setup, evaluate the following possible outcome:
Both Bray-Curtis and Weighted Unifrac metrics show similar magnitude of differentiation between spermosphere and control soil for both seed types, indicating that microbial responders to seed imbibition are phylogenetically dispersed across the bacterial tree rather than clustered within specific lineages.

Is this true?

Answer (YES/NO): NO